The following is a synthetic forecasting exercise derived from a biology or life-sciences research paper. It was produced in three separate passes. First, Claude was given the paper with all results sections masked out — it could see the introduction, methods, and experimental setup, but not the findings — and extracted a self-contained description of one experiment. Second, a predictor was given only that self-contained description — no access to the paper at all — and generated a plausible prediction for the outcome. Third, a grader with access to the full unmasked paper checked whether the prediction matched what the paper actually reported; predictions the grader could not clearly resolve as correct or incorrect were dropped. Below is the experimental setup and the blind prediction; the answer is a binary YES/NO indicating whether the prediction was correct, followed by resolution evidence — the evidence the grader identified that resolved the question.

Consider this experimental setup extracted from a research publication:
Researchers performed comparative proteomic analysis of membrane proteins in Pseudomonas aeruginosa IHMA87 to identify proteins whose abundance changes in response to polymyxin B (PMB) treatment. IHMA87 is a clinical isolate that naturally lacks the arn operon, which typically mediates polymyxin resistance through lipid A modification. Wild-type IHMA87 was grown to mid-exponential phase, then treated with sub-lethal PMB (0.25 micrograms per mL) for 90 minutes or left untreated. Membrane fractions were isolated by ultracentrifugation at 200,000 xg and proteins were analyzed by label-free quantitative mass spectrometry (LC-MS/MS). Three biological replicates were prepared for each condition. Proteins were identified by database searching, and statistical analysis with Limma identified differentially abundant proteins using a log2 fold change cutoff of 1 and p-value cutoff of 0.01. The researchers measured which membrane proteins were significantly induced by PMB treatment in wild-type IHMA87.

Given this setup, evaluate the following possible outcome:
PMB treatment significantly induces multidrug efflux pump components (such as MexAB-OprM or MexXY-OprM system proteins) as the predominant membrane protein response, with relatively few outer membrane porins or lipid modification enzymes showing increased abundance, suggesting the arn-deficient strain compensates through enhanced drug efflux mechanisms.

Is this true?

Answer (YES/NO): NO